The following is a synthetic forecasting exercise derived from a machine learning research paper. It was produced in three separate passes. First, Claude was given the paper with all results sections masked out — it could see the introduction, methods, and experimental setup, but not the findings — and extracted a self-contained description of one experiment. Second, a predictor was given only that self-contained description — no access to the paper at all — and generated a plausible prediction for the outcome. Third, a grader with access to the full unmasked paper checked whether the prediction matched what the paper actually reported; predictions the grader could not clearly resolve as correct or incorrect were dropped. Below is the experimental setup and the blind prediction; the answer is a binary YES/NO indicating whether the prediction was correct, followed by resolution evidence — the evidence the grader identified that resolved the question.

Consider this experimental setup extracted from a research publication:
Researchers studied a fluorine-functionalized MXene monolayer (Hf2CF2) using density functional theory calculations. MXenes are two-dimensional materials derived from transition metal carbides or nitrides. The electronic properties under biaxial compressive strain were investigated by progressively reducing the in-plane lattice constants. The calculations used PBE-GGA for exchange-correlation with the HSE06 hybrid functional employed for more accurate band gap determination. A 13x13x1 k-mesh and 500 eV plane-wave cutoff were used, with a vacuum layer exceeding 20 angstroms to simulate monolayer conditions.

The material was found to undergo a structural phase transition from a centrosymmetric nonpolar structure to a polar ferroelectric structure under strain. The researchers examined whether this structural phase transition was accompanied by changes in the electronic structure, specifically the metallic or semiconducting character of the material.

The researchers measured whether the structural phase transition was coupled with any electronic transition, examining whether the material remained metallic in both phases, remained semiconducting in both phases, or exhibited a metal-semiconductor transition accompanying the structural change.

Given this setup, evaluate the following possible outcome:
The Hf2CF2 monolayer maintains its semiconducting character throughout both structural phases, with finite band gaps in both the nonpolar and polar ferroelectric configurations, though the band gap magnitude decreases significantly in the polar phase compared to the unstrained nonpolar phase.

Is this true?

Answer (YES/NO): NO